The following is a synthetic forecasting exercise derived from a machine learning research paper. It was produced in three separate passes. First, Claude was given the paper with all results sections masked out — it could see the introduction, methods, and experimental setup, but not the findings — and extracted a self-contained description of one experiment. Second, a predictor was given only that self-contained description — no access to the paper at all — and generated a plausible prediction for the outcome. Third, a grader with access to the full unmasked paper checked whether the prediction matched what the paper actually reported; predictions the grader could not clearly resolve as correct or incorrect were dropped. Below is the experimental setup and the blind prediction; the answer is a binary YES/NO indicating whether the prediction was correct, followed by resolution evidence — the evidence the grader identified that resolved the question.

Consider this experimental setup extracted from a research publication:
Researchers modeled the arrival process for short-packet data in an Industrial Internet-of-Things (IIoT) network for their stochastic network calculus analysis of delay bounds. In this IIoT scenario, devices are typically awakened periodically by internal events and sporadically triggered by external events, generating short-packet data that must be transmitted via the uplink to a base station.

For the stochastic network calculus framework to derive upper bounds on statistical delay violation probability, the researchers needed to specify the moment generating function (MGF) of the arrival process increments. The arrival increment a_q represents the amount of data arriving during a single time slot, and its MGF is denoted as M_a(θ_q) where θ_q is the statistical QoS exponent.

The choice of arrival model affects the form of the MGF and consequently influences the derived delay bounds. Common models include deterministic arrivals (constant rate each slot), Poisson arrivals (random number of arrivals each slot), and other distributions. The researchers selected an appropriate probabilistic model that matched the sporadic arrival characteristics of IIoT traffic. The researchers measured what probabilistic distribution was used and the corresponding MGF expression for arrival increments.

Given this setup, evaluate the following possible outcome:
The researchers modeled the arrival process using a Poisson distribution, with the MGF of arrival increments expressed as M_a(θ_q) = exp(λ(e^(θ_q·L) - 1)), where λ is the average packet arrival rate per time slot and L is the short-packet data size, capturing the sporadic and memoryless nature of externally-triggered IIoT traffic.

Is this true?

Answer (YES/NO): NO